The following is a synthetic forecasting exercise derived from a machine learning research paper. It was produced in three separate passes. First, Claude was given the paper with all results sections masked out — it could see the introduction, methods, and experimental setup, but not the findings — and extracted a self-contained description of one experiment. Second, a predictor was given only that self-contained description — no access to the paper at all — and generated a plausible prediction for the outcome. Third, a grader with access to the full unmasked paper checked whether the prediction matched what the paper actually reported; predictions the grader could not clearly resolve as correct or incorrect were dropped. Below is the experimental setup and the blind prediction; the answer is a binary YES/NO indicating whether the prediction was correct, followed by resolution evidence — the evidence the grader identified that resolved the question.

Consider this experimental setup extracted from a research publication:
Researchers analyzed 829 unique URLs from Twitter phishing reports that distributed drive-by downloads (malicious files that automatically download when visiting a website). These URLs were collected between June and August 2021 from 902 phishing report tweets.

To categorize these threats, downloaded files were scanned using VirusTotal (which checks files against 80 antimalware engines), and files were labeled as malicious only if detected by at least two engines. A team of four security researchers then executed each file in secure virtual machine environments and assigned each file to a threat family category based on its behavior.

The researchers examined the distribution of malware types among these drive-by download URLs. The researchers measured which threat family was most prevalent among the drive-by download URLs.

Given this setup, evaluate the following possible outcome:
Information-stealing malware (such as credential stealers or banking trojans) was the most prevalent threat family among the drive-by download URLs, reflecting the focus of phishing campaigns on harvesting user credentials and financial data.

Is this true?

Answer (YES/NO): NO